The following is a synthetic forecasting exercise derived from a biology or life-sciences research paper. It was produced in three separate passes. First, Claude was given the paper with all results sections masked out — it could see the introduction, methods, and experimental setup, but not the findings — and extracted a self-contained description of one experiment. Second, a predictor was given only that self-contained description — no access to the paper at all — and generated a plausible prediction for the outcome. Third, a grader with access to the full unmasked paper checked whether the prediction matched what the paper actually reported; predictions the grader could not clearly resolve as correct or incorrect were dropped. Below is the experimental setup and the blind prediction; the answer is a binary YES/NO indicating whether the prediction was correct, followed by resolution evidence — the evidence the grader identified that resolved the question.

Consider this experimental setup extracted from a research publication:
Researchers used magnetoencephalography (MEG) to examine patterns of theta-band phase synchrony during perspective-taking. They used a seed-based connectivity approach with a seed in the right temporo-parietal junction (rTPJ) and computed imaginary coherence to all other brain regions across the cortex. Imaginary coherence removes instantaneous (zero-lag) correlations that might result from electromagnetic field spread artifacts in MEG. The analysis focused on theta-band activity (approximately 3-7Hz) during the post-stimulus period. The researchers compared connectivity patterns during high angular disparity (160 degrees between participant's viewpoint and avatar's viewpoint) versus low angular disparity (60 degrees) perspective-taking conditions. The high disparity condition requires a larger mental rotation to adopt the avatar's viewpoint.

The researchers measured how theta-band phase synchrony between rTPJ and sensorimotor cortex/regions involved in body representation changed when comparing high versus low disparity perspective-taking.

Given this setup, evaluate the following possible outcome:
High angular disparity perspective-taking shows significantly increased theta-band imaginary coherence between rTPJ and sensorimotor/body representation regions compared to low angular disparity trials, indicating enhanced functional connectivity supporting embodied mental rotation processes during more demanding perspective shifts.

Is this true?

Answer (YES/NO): YES